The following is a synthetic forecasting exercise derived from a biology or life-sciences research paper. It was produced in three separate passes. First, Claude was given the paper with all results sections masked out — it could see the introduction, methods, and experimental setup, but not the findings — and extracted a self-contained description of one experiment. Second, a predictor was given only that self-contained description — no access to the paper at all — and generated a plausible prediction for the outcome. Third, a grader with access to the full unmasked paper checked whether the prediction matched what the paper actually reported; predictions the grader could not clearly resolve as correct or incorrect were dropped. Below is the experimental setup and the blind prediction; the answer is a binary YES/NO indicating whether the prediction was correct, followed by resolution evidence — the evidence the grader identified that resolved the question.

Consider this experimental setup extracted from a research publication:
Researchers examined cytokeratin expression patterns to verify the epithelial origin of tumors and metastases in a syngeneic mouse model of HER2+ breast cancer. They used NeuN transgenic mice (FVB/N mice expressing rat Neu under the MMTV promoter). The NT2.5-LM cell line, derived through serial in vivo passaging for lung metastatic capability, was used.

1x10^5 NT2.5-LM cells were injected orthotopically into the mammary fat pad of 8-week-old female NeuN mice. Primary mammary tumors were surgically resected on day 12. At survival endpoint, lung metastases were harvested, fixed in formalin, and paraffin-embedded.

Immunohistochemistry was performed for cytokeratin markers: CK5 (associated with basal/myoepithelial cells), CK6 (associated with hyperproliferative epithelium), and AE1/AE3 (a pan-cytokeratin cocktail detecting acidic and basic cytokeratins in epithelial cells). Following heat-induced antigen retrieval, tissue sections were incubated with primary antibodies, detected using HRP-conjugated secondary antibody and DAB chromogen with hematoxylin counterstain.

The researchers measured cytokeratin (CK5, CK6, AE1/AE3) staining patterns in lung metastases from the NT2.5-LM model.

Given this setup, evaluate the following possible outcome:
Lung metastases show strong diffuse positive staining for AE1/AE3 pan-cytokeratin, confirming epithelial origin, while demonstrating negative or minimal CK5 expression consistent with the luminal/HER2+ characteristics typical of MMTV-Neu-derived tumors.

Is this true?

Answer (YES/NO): NO